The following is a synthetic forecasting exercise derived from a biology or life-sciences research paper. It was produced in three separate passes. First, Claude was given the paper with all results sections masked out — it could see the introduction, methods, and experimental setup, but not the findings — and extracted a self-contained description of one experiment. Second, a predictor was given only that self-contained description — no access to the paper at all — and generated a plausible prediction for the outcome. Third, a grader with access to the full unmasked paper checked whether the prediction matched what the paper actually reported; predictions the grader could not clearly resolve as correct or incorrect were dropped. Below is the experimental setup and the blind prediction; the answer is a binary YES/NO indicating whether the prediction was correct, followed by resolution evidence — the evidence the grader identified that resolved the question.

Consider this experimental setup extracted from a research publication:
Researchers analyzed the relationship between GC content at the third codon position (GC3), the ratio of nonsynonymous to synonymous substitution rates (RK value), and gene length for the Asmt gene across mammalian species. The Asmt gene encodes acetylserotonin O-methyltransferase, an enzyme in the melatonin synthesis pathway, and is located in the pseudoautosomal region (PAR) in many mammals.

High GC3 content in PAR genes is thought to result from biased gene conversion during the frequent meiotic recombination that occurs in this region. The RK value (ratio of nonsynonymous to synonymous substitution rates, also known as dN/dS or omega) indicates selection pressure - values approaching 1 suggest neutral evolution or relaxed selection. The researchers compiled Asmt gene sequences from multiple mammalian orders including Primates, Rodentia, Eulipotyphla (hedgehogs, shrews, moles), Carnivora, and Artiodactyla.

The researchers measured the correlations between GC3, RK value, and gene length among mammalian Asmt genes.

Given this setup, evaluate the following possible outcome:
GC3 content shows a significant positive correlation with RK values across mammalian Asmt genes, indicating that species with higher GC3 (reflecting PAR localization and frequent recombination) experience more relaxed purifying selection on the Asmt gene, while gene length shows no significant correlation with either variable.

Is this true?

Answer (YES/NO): NO